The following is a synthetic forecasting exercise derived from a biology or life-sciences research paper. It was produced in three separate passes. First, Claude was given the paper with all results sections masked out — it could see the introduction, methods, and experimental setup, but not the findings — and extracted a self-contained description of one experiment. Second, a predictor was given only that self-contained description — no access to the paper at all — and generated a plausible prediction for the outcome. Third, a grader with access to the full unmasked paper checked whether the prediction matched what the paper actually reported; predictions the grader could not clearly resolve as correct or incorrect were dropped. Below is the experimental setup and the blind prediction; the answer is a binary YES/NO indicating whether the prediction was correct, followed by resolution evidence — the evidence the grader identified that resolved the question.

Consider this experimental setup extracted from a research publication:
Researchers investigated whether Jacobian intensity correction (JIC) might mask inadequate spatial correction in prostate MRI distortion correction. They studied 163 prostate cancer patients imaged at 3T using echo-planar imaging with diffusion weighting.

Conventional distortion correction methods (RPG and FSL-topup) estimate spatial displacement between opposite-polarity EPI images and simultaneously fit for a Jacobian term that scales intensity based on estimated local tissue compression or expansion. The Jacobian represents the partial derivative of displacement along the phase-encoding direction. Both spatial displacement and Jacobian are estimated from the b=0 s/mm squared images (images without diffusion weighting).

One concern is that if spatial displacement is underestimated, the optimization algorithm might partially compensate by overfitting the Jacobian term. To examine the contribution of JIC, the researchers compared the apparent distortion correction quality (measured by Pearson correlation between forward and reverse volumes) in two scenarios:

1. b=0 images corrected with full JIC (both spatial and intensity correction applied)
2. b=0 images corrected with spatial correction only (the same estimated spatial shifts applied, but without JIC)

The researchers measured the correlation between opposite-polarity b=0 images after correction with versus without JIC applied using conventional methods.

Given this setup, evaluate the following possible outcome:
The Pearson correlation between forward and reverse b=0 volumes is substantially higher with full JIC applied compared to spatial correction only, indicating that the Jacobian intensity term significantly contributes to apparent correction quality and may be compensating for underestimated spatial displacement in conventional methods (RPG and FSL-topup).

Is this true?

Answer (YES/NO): YES